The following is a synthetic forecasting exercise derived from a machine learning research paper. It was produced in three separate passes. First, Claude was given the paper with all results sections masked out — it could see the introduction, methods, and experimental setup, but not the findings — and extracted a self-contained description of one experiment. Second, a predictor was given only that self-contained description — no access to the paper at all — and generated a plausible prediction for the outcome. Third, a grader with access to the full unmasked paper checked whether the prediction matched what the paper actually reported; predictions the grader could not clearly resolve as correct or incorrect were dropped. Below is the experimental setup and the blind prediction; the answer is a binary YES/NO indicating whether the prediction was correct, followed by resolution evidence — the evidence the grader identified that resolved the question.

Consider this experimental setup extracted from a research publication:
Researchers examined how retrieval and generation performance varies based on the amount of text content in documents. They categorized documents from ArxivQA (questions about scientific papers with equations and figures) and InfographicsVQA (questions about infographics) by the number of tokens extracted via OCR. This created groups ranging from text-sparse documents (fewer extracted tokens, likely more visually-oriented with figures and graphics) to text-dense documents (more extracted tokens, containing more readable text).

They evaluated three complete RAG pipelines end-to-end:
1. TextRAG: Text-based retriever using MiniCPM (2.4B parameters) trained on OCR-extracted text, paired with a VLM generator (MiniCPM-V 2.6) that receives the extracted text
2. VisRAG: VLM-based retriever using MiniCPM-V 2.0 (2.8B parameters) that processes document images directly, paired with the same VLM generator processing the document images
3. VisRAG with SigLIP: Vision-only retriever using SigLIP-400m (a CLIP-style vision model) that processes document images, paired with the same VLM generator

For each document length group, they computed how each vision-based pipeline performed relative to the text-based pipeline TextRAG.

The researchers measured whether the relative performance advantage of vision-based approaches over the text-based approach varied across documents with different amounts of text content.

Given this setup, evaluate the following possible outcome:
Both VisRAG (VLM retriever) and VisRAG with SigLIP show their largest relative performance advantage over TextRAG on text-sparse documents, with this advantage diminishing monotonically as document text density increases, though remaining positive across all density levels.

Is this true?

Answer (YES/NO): NO